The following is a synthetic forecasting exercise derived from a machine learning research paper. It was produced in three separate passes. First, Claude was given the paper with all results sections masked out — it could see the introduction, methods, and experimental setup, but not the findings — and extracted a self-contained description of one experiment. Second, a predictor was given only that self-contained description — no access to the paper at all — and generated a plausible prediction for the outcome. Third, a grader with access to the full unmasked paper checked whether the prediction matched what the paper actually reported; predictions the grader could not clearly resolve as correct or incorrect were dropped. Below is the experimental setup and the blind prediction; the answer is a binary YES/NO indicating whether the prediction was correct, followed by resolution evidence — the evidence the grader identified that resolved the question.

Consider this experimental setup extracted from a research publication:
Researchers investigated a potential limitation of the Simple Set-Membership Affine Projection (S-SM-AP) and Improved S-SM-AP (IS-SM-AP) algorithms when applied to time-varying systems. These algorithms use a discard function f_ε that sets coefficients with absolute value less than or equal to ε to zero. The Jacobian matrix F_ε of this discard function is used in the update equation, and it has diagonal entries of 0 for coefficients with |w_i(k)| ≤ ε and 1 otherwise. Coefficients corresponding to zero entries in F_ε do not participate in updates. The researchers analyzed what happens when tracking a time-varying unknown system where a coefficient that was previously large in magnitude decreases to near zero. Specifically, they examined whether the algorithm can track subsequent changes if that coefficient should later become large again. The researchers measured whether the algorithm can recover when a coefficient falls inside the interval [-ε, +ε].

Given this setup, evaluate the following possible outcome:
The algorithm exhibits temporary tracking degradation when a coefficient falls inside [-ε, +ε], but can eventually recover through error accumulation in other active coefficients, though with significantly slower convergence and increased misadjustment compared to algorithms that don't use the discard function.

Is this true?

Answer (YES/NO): NO